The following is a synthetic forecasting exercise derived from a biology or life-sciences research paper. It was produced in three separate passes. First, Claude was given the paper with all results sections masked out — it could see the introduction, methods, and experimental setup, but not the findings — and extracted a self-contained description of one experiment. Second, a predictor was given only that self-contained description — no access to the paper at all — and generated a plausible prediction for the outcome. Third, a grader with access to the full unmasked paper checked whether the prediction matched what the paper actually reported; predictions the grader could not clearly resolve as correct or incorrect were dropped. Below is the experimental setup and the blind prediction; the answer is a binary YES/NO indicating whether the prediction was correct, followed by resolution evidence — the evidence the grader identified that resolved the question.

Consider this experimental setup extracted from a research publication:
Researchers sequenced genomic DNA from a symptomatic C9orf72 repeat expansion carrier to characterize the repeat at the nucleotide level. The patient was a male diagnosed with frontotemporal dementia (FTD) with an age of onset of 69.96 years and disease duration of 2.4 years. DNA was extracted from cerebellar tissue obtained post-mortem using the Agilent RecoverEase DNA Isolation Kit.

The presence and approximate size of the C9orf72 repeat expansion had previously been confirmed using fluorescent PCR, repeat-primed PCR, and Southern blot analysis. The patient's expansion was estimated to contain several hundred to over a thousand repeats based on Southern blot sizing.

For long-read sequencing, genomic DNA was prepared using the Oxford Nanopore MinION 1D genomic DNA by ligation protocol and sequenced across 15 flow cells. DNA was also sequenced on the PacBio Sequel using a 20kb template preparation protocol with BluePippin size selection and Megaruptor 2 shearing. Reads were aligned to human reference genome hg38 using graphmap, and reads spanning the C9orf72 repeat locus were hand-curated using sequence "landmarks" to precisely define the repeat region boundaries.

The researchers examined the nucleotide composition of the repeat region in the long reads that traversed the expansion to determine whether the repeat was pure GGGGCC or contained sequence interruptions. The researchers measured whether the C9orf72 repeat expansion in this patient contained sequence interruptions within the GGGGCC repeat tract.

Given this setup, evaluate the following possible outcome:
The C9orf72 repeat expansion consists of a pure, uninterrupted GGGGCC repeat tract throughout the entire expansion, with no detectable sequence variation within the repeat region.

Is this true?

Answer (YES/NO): NO